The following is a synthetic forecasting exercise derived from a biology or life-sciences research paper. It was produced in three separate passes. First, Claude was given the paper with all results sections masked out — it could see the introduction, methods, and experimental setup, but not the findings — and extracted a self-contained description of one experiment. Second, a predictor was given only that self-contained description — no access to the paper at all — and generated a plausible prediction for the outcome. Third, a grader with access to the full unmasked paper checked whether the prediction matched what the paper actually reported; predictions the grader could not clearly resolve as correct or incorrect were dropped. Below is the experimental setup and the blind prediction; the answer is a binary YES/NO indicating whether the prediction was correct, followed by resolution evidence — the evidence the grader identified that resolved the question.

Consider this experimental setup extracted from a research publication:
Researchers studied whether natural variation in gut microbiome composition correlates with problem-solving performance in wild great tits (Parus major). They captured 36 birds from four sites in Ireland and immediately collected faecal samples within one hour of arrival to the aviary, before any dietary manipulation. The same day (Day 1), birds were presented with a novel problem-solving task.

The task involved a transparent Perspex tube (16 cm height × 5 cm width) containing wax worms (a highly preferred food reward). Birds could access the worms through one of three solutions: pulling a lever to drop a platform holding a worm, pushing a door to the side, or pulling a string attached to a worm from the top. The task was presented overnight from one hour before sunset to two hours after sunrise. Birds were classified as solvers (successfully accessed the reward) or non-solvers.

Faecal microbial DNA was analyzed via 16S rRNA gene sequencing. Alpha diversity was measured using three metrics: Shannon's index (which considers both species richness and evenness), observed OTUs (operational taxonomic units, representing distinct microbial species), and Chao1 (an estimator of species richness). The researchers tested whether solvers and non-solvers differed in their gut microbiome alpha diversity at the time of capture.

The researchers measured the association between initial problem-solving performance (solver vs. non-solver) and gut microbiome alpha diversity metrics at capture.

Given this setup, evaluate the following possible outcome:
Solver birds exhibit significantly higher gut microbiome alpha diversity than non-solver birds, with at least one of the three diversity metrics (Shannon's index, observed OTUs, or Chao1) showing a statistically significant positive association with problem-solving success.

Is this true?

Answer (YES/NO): NO